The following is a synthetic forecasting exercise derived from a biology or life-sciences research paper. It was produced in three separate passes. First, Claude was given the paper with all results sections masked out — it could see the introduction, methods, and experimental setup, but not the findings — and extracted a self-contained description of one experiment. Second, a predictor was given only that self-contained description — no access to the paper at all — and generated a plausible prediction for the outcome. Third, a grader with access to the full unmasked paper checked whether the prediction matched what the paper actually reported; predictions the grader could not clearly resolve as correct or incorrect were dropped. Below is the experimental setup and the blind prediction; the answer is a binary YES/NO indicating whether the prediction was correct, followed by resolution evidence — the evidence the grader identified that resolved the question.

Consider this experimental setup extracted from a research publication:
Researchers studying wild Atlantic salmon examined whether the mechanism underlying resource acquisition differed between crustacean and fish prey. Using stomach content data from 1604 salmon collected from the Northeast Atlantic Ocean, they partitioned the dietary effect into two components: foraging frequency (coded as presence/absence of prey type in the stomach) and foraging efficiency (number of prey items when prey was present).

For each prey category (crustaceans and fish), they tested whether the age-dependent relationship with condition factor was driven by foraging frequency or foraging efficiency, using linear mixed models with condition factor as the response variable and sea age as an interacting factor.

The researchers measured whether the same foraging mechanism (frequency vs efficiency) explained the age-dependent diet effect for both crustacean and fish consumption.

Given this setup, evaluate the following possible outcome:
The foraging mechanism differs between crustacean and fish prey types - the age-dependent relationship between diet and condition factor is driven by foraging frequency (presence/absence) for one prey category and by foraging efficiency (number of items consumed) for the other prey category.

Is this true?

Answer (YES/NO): NO